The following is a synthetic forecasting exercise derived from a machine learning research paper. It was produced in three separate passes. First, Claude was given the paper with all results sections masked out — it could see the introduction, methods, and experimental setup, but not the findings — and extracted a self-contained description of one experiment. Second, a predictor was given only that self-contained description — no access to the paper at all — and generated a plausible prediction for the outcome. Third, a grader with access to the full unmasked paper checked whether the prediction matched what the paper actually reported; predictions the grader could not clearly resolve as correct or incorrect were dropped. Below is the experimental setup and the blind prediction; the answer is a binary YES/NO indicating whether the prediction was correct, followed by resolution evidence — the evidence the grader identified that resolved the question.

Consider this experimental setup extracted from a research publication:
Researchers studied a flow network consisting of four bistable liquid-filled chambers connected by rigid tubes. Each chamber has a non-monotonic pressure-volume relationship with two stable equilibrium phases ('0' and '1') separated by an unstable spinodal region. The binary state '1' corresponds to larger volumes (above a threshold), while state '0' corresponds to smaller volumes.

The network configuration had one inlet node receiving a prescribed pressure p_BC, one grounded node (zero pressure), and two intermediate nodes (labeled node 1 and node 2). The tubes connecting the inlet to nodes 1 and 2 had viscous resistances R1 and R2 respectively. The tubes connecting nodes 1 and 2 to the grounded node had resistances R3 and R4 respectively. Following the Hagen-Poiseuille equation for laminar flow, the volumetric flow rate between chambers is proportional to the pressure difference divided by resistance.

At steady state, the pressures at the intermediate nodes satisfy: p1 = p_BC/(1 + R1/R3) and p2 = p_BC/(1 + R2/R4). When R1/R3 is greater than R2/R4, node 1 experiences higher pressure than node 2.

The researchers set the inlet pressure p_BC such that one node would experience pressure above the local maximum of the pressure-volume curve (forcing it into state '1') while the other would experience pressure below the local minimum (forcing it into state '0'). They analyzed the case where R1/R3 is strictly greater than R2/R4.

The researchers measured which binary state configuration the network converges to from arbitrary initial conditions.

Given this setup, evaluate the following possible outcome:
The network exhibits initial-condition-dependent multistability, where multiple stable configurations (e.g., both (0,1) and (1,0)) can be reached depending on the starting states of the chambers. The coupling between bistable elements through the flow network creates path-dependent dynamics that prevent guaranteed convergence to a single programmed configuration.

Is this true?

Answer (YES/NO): NO